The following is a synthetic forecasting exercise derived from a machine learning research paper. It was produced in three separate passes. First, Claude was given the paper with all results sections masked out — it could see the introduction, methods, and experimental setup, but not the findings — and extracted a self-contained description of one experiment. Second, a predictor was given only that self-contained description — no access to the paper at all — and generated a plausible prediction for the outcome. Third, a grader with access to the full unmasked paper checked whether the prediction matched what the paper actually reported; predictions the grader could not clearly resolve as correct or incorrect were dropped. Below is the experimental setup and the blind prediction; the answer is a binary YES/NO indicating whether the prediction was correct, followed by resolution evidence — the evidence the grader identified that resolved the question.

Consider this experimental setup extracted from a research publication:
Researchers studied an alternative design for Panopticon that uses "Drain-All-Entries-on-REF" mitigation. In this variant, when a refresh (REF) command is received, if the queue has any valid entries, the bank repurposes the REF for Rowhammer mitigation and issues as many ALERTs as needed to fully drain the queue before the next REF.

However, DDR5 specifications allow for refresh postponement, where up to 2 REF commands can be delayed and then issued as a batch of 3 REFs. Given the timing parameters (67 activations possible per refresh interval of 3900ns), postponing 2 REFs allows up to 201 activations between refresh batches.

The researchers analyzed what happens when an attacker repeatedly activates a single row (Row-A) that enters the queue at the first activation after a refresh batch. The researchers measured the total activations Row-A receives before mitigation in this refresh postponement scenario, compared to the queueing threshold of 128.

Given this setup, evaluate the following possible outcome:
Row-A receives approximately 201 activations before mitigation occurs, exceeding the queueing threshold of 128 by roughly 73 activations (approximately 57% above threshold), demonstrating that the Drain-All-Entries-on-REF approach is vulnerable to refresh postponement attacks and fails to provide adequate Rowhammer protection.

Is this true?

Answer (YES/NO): NO